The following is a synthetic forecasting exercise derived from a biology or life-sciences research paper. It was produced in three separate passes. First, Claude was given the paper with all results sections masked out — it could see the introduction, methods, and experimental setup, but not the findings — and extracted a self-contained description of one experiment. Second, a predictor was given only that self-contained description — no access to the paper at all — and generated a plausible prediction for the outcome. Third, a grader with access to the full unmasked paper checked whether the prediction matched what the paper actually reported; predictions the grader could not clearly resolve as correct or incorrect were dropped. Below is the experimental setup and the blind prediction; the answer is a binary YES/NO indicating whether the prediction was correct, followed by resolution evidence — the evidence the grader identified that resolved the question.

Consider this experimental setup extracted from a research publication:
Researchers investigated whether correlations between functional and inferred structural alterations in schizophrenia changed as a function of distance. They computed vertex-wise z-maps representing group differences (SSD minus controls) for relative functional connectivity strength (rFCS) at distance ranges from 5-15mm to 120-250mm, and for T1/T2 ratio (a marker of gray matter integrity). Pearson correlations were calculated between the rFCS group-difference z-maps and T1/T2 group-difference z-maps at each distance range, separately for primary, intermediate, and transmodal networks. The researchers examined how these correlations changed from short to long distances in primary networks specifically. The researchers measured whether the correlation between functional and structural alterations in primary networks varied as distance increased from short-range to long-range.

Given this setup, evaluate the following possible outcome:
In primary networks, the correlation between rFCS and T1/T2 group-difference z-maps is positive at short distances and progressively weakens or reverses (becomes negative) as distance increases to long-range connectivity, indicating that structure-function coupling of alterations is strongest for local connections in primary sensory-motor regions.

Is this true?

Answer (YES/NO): NO